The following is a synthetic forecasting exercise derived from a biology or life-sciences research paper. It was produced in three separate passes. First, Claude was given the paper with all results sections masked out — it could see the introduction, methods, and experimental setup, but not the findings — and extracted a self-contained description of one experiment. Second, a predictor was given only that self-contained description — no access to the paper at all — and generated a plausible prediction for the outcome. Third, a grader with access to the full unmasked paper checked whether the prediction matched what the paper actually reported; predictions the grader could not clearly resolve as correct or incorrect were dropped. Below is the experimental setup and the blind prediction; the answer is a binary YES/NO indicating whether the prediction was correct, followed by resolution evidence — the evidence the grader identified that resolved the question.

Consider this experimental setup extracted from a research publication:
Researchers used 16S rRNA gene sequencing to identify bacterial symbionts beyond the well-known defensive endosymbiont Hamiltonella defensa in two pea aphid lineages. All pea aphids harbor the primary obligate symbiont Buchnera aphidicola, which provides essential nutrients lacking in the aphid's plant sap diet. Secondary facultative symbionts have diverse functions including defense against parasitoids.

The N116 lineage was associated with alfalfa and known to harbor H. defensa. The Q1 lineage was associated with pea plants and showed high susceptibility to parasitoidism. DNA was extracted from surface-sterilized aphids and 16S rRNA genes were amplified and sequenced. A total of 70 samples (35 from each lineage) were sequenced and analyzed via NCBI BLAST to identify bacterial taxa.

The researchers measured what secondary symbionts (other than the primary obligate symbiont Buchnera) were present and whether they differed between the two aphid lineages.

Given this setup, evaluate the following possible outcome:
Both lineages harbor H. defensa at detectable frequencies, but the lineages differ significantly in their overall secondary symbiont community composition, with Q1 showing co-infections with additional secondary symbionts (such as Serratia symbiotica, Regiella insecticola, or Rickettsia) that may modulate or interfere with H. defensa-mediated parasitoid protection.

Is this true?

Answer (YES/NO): NO